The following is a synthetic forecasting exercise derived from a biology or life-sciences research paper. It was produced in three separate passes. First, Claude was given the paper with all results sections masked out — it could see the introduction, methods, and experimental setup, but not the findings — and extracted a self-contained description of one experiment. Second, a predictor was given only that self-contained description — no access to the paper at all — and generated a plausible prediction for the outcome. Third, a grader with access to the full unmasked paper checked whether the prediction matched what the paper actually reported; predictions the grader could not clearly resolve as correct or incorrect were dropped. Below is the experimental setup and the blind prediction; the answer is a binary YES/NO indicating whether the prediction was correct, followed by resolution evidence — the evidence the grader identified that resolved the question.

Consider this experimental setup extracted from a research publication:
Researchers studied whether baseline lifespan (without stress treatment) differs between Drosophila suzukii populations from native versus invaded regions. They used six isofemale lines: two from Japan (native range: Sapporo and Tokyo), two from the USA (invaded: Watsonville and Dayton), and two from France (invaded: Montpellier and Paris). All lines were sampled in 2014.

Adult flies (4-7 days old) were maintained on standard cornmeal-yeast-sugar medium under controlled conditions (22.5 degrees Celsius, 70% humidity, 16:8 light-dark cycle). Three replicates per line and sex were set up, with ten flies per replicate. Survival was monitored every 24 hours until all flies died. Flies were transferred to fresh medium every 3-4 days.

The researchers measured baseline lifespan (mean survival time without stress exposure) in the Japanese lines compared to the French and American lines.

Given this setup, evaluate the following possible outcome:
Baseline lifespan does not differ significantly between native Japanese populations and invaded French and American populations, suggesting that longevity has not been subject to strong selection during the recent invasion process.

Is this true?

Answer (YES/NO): NO